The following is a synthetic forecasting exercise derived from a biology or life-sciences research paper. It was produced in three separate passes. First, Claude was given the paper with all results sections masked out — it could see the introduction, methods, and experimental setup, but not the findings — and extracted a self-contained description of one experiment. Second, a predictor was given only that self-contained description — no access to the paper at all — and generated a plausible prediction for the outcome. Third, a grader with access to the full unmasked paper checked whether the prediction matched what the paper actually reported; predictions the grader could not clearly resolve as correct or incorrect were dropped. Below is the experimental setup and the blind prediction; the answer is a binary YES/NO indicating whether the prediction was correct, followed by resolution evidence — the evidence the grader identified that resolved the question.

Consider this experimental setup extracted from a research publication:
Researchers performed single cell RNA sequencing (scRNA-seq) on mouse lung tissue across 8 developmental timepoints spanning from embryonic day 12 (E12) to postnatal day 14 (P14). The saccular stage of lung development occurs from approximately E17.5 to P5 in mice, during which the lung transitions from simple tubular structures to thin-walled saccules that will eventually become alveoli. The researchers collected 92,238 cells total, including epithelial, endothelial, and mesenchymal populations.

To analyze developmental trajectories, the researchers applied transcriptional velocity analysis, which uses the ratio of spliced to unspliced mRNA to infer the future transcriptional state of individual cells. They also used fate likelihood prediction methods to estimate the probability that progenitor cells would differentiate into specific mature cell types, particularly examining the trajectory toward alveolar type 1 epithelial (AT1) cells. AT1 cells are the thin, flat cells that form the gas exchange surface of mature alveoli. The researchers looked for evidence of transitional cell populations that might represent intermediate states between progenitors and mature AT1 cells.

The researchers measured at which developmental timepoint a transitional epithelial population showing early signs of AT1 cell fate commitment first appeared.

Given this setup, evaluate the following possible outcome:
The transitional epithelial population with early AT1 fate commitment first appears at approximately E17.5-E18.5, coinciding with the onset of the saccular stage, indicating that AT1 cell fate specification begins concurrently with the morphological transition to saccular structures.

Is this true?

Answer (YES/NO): NO